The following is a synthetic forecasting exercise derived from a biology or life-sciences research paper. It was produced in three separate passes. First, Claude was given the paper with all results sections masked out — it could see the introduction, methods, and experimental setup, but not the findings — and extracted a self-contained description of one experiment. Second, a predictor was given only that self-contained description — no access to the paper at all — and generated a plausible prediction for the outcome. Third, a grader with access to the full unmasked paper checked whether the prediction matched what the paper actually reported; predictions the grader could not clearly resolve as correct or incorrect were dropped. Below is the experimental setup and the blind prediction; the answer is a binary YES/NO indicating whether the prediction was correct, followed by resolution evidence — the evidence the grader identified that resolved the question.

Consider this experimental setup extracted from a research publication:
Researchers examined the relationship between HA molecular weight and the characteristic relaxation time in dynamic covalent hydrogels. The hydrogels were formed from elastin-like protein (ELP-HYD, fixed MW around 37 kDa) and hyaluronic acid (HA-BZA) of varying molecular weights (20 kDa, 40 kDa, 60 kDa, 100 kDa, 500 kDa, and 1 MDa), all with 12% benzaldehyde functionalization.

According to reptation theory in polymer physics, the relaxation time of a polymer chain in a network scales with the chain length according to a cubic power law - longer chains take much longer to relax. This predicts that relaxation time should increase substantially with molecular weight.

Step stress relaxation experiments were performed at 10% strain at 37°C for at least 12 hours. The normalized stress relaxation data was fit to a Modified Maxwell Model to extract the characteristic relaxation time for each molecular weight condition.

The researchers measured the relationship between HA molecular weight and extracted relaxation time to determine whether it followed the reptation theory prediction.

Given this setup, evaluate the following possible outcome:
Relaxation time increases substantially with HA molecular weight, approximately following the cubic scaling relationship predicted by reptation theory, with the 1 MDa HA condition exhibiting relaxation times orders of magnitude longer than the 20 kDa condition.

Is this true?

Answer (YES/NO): NO